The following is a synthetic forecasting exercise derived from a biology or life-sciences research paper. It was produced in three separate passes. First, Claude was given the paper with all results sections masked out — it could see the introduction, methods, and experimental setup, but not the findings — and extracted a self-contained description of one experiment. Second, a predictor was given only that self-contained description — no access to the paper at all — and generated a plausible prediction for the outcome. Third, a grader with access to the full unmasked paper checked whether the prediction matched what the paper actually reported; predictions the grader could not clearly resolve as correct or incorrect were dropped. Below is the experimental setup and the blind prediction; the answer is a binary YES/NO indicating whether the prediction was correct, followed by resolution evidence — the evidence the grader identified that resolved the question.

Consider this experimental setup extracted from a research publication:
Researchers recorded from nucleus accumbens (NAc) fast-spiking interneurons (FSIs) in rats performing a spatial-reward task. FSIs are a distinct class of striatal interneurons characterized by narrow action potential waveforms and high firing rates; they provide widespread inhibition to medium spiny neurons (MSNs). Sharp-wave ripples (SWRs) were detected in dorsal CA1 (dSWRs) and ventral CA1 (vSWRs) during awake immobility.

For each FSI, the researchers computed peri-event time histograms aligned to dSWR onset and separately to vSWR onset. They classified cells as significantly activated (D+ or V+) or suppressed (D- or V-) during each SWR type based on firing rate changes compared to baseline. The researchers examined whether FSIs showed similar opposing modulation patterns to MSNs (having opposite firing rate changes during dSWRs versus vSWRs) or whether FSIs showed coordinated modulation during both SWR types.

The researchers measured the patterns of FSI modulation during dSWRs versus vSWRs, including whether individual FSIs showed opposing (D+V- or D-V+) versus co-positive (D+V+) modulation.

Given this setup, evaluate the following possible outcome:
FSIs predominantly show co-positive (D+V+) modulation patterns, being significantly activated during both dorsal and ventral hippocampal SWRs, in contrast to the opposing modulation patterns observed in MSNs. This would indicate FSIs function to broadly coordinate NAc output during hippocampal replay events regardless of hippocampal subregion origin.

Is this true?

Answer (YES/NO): NO